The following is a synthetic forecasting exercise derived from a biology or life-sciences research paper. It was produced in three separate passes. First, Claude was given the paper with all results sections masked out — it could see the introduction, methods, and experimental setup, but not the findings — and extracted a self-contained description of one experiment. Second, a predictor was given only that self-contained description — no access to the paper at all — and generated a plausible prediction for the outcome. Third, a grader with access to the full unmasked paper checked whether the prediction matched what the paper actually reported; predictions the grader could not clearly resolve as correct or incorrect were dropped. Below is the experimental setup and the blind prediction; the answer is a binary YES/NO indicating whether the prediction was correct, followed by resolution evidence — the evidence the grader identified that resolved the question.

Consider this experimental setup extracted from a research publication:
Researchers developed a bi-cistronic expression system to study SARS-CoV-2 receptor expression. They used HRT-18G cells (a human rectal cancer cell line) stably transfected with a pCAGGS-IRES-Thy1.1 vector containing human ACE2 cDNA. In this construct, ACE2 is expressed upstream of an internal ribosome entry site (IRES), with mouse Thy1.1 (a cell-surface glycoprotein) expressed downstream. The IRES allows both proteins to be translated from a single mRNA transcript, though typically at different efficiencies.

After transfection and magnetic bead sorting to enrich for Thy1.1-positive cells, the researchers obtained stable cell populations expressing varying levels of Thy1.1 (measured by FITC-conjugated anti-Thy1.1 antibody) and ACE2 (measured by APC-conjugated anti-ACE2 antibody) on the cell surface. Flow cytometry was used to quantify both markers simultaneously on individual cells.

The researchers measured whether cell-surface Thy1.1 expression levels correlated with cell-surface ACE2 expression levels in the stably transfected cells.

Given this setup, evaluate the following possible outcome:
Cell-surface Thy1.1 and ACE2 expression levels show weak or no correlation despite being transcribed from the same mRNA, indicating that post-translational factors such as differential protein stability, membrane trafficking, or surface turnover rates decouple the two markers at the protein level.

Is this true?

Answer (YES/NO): NO